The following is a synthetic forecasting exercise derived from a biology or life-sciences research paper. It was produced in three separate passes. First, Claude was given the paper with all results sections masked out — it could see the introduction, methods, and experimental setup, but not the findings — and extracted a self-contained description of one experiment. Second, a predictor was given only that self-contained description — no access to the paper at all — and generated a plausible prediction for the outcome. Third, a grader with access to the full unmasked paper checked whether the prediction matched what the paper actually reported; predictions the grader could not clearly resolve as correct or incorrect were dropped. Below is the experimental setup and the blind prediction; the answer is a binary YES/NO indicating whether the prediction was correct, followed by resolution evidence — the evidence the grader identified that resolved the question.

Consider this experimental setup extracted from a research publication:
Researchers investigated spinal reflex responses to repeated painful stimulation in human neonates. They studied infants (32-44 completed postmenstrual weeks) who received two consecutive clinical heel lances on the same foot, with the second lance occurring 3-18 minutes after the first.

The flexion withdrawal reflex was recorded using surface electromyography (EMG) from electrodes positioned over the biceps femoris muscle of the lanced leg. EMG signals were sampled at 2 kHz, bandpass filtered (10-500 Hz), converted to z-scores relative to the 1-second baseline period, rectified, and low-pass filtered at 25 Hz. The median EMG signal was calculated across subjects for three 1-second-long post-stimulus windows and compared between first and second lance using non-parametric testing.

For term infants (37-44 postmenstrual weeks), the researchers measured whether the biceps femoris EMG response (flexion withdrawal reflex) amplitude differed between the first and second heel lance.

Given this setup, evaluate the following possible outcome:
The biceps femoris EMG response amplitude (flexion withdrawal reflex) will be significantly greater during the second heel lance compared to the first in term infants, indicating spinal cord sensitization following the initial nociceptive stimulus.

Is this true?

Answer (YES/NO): NO